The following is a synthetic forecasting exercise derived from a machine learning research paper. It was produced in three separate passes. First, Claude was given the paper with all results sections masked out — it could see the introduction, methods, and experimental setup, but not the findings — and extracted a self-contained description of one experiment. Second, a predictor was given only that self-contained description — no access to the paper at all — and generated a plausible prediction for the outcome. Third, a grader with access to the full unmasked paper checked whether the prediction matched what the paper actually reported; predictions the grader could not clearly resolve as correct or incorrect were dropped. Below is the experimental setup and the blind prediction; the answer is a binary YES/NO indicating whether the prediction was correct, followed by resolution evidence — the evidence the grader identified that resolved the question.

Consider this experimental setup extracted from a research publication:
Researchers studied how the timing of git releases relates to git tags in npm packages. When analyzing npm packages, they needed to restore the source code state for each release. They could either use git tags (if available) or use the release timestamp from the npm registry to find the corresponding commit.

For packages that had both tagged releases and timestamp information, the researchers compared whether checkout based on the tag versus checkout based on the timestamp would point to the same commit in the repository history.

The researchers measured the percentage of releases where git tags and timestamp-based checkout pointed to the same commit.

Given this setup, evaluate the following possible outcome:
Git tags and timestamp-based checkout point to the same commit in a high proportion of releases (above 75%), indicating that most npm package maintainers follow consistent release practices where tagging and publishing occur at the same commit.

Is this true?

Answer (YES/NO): YES